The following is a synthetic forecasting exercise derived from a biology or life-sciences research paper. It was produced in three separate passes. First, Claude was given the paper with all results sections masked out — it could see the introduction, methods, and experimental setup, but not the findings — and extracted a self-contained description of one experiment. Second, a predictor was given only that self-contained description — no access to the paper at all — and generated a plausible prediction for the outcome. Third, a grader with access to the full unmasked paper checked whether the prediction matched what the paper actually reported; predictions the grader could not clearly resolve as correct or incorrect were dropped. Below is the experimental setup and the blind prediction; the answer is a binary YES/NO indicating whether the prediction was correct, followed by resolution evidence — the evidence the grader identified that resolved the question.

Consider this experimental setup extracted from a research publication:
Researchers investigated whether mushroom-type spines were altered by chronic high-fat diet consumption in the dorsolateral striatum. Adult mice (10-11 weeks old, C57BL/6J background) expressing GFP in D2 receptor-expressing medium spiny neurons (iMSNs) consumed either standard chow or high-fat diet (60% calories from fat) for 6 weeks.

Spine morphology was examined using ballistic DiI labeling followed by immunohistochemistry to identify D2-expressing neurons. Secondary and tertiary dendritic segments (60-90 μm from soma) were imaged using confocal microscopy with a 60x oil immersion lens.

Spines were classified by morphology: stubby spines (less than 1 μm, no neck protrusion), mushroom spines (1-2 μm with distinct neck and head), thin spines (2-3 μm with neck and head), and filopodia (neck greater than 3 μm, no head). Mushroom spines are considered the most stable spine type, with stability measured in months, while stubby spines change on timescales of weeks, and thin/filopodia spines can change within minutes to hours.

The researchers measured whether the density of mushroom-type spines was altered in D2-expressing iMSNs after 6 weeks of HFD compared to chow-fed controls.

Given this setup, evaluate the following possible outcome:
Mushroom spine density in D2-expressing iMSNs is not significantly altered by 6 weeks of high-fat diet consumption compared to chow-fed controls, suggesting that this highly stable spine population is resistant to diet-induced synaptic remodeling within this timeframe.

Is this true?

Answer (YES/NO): YES